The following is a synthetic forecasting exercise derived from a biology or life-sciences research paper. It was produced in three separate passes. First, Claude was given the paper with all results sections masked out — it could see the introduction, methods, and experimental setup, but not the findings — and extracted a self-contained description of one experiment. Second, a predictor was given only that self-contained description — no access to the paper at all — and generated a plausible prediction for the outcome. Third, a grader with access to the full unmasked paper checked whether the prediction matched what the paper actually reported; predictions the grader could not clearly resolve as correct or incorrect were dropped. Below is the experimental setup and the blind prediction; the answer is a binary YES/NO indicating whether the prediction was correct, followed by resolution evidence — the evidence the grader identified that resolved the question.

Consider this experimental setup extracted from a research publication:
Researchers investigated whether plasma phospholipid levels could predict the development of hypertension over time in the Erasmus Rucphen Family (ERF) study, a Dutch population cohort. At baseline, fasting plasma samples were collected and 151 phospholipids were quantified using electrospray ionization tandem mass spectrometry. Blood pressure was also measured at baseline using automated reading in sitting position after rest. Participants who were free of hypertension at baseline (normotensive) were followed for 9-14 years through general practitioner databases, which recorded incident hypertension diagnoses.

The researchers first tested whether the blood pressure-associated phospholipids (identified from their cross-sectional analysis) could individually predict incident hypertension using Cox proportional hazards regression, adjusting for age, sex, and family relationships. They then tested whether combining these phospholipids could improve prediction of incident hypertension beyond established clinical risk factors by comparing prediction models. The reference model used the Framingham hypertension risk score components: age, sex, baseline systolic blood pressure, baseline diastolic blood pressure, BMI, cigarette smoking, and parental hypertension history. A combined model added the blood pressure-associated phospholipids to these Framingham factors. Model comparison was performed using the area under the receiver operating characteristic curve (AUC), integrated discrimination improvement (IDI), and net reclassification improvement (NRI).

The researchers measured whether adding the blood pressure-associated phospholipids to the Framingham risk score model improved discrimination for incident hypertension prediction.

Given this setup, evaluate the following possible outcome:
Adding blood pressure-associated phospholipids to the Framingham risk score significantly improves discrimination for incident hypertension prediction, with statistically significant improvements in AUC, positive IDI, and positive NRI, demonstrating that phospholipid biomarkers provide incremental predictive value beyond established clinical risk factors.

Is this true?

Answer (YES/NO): NO